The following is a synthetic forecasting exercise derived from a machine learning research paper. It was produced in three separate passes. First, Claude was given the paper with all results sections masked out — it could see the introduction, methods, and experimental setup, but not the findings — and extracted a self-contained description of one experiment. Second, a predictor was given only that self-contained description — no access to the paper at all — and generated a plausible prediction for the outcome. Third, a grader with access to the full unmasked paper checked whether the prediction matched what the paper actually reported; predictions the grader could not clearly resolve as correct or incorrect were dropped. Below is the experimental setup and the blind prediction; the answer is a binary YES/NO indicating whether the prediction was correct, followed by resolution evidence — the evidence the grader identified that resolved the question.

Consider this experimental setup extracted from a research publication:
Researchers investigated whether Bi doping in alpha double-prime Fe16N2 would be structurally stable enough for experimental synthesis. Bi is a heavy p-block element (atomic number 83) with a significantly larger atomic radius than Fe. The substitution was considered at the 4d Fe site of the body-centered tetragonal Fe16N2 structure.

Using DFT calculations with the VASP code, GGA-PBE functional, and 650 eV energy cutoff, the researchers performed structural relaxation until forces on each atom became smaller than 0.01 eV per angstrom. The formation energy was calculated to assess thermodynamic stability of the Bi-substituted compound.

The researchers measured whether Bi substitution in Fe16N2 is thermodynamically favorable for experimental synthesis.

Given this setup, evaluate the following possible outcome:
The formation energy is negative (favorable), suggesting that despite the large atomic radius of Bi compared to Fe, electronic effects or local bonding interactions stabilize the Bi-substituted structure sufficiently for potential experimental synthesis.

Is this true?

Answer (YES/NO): NO